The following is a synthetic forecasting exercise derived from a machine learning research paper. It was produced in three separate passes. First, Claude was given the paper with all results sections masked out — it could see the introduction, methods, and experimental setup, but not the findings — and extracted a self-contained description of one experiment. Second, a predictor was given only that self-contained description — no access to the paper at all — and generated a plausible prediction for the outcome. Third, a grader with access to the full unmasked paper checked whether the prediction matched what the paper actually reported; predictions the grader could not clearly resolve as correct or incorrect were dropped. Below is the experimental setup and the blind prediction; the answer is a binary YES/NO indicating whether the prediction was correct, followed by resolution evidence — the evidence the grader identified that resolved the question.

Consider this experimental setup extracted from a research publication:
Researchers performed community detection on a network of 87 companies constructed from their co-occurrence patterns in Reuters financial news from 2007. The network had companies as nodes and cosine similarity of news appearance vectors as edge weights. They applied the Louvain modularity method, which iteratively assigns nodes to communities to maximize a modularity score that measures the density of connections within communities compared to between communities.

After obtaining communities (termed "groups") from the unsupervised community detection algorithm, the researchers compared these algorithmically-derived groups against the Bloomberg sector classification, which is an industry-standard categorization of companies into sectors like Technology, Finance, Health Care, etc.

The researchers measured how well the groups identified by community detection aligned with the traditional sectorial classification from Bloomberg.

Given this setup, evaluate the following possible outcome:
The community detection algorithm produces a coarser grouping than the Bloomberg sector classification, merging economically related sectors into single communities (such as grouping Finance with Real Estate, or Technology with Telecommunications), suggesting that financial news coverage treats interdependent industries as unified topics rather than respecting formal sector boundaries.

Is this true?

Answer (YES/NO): NO